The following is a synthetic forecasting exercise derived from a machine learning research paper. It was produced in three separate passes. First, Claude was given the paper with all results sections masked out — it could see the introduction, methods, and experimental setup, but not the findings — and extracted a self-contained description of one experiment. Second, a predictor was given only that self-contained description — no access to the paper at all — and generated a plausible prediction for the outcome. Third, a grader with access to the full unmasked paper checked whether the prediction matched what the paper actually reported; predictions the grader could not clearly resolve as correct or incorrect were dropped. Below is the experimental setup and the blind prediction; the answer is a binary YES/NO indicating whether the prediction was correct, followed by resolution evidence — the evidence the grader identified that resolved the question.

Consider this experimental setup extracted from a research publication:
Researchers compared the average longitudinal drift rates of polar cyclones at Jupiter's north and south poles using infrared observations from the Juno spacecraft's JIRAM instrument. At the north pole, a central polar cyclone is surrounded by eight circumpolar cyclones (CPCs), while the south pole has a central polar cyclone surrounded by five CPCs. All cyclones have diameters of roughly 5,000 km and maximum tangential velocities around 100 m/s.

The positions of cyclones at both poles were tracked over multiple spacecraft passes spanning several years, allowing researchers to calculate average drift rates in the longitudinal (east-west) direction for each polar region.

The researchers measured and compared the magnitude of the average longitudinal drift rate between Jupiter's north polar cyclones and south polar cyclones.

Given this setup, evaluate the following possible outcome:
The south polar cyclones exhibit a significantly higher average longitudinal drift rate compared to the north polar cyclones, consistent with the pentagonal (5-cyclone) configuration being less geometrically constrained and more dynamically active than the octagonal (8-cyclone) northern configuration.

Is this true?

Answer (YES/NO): YES